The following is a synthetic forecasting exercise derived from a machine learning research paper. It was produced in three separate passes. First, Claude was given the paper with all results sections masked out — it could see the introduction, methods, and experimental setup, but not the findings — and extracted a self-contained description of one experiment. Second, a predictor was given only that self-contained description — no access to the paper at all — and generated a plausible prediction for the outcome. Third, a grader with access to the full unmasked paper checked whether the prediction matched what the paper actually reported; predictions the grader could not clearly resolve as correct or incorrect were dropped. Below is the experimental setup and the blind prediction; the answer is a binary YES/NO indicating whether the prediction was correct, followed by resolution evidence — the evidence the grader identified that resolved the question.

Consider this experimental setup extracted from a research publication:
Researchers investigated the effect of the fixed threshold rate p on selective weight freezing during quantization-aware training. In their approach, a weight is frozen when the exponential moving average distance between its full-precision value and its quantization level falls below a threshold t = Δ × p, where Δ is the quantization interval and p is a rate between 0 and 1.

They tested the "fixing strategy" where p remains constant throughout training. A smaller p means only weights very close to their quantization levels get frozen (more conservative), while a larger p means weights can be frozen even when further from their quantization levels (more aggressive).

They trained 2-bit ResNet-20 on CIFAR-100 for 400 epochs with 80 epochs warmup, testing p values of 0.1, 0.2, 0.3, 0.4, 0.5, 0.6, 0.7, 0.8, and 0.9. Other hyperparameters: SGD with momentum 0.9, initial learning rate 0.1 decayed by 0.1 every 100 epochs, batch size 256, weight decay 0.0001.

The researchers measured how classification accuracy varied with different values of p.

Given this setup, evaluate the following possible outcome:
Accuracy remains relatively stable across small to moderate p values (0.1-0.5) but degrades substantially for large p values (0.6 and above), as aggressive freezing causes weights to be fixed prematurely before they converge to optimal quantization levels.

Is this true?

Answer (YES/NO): NO